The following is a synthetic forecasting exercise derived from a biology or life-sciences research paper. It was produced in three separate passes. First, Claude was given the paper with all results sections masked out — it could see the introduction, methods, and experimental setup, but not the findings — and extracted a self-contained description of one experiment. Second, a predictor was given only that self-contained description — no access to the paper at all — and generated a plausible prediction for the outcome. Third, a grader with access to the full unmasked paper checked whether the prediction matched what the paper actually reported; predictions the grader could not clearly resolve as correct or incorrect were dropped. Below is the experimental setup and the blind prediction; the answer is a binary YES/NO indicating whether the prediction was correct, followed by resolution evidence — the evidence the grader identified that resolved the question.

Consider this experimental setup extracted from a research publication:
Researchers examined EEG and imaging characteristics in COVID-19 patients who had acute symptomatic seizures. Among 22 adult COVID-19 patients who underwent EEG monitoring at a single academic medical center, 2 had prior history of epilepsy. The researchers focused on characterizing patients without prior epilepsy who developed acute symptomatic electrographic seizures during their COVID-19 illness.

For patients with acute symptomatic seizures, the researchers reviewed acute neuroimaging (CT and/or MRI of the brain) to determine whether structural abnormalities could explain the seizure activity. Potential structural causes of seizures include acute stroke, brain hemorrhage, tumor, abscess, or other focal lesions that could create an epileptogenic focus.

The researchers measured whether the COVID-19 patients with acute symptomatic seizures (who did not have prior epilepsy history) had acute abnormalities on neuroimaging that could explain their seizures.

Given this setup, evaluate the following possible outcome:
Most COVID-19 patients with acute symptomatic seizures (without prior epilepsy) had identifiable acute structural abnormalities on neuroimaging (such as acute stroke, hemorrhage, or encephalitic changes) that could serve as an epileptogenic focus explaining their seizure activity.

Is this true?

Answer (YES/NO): NO